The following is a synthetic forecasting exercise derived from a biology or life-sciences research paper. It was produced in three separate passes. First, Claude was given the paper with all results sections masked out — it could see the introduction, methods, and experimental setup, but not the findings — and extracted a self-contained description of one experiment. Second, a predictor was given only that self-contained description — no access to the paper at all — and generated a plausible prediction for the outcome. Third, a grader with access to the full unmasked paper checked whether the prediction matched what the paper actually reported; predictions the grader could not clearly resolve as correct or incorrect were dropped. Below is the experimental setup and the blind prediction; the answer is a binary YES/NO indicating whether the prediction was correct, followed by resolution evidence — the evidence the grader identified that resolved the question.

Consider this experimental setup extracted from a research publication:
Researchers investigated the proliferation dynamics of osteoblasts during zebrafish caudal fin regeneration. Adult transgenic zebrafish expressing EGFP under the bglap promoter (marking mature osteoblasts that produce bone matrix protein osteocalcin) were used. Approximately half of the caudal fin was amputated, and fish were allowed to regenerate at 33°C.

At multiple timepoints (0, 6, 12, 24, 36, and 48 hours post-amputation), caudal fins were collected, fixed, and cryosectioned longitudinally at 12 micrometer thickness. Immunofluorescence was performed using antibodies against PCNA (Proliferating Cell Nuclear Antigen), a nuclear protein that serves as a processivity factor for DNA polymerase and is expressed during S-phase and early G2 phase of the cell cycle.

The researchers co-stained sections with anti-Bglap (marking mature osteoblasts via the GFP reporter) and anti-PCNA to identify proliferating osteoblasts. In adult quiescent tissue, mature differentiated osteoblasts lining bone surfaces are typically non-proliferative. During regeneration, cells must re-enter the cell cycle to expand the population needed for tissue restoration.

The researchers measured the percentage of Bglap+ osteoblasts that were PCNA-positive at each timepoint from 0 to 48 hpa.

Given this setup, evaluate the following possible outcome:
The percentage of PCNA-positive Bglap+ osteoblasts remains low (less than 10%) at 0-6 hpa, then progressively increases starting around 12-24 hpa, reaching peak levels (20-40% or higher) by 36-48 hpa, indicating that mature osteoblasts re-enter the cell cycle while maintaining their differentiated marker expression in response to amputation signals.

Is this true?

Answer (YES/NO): NO